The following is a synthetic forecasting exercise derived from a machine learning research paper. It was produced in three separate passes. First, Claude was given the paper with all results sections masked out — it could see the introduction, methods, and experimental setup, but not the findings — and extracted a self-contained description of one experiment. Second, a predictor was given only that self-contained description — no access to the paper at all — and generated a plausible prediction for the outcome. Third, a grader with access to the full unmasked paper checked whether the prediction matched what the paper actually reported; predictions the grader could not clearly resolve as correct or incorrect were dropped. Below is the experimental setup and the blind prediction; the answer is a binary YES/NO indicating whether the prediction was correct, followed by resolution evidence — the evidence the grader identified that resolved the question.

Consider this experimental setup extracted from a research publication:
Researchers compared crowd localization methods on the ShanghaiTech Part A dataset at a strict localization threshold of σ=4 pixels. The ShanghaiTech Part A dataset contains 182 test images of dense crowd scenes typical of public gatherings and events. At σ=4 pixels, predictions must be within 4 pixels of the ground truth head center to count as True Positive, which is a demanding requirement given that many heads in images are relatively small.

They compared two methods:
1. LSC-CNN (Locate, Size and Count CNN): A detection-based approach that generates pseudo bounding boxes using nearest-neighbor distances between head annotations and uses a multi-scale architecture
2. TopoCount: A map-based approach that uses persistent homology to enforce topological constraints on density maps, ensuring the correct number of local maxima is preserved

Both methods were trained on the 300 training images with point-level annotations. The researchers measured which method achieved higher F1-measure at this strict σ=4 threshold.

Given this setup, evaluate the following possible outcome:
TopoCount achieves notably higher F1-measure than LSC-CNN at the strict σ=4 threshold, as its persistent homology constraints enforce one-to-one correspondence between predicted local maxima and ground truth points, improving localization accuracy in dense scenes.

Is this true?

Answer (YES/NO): YES